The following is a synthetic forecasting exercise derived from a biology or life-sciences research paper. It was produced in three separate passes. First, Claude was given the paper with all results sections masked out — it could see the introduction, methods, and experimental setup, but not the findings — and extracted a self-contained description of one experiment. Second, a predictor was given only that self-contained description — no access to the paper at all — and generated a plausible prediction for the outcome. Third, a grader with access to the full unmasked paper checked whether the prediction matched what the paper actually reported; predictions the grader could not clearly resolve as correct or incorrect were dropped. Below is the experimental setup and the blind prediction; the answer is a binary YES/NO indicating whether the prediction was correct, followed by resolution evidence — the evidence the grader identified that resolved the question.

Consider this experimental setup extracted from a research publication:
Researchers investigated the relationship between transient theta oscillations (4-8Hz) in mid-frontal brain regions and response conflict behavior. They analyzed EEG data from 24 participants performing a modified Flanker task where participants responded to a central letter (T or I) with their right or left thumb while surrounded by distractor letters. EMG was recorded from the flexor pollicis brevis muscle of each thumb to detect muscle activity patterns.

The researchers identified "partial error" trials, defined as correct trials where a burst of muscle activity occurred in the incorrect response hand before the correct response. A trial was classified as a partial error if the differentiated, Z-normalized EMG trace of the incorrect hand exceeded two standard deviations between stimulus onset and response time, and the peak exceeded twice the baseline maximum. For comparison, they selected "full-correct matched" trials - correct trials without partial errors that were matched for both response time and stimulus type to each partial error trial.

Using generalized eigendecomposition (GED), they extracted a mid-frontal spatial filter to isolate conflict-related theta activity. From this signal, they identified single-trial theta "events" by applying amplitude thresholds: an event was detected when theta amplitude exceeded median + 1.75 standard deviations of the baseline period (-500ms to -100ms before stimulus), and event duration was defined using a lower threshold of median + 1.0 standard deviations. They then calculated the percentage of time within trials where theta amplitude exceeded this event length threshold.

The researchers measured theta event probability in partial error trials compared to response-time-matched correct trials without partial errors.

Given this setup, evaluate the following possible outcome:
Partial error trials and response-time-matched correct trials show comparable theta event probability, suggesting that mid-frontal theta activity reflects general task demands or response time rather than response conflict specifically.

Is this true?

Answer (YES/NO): NO